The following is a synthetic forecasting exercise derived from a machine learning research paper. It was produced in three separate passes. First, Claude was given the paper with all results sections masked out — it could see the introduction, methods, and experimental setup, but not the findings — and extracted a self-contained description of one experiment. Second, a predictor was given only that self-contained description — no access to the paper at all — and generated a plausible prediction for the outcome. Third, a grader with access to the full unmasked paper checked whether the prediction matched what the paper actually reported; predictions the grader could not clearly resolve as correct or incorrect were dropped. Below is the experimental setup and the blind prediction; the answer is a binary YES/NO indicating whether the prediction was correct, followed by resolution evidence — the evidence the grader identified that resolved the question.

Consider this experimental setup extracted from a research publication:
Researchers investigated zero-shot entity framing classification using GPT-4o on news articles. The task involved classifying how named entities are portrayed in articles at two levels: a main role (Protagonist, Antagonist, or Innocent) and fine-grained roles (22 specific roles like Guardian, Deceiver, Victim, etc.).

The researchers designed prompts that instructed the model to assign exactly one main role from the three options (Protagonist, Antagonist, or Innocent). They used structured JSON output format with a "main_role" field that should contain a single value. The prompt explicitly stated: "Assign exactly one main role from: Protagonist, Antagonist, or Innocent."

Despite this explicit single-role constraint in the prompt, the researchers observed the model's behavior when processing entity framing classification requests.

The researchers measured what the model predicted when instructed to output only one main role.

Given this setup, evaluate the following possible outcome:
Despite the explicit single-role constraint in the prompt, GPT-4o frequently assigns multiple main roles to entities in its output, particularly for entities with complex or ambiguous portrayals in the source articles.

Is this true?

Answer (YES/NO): NO